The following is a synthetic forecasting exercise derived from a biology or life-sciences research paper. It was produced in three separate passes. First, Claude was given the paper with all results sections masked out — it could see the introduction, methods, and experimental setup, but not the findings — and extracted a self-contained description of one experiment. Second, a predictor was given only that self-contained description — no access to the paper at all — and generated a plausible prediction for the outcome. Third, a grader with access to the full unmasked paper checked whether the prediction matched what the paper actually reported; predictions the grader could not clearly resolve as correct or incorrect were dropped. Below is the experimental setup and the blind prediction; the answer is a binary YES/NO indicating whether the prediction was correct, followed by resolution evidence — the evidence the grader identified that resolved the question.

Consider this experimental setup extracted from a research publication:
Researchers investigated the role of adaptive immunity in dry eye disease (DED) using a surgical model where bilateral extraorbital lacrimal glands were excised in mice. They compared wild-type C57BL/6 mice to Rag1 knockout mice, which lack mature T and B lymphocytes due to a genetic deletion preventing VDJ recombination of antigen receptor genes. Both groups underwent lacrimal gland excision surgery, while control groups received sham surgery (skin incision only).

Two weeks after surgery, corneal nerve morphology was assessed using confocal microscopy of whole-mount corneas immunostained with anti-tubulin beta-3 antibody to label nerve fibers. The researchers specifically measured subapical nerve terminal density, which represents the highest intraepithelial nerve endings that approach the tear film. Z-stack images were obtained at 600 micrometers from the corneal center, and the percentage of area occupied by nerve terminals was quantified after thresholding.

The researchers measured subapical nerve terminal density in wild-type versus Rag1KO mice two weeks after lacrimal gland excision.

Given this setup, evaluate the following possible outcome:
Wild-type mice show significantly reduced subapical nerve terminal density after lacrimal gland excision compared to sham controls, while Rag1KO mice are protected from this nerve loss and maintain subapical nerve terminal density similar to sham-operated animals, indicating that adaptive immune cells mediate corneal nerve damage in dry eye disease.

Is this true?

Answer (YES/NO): YES